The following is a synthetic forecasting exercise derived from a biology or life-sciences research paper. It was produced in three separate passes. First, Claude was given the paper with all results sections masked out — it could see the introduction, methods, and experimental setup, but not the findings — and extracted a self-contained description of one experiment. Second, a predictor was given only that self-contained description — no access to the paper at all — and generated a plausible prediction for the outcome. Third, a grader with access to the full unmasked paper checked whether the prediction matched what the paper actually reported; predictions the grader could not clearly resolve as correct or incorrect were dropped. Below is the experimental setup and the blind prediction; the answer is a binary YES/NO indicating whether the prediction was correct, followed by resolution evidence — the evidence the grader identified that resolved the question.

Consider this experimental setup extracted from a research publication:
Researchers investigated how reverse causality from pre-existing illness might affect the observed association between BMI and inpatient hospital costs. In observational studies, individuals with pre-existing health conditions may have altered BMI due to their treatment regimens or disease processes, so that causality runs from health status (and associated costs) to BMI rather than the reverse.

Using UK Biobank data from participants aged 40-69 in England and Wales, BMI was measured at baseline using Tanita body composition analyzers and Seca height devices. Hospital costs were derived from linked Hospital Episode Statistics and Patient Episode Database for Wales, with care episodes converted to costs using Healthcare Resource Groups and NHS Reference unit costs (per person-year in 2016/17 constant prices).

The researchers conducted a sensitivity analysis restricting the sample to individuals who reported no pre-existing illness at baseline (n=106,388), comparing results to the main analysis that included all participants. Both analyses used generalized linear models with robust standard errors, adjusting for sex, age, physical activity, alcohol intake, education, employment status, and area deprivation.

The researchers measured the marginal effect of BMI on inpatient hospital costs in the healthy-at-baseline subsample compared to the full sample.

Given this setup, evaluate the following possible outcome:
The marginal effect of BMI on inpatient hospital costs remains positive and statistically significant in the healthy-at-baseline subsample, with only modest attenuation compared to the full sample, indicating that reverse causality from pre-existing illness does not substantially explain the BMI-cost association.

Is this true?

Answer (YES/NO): NO